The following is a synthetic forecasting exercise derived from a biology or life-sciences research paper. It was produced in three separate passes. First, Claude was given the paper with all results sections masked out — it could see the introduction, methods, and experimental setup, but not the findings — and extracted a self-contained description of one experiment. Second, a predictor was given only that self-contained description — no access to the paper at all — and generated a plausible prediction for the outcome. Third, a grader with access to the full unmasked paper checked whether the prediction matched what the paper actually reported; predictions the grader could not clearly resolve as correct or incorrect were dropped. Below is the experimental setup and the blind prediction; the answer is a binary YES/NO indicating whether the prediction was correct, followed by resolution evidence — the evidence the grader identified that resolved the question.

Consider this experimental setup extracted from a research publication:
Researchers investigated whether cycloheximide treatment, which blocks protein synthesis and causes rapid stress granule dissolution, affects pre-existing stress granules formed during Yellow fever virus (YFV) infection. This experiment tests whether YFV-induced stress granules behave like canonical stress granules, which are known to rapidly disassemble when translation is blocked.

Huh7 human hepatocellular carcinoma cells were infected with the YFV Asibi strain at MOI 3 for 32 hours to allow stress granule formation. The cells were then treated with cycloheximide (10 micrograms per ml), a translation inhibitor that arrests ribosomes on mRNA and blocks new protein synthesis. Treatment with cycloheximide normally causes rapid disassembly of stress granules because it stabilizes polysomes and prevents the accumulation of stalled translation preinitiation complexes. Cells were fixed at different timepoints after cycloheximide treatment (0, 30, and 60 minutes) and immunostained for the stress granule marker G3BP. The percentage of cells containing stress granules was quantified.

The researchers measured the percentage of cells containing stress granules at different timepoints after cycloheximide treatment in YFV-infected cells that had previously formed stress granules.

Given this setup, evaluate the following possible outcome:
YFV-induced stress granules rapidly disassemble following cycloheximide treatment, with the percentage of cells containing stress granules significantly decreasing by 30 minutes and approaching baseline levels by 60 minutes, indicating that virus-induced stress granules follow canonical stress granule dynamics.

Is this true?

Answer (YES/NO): YES